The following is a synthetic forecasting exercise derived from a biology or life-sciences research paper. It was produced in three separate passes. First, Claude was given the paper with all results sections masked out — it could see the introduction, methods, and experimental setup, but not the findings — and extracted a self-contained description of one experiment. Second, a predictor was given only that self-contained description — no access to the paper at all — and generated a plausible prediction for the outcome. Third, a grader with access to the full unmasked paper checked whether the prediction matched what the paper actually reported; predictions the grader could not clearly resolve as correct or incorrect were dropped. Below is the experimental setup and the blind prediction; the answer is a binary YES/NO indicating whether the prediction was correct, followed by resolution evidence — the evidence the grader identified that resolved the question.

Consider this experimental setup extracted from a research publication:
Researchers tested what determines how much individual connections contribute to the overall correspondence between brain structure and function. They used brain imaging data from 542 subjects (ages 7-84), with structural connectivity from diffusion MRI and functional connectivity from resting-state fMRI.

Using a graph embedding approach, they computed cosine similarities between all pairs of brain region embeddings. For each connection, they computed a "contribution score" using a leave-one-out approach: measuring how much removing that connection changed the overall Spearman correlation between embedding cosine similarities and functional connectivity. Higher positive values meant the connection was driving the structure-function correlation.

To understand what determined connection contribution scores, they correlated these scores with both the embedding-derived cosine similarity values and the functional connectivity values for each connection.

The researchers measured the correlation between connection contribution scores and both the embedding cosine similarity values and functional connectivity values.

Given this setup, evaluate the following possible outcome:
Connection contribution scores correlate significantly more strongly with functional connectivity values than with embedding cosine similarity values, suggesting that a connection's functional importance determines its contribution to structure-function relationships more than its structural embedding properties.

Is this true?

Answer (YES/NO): NO